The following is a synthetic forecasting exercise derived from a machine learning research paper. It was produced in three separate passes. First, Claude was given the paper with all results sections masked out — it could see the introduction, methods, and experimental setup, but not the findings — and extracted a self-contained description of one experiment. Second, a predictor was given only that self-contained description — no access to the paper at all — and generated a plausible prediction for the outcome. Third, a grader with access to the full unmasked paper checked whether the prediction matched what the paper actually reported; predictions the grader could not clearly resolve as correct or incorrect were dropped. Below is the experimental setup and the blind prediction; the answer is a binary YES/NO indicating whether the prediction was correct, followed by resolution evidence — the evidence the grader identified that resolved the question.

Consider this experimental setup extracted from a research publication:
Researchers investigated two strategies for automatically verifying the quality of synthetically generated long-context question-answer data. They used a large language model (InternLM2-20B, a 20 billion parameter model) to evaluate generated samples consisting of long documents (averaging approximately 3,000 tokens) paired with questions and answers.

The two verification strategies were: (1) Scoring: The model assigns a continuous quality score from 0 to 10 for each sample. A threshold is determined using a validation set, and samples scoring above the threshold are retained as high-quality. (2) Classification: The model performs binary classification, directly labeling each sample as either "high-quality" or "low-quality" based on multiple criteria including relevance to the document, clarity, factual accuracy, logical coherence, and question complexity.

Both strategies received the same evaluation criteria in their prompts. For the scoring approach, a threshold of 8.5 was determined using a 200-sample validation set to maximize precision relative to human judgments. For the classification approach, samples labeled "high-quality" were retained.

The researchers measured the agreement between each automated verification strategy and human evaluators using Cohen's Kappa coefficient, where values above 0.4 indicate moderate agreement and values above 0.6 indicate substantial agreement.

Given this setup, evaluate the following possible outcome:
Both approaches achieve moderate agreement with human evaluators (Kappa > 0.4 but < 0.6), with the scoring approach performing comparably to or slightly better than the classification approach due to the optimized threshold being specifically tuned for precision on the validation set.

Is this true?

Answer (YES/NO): NO